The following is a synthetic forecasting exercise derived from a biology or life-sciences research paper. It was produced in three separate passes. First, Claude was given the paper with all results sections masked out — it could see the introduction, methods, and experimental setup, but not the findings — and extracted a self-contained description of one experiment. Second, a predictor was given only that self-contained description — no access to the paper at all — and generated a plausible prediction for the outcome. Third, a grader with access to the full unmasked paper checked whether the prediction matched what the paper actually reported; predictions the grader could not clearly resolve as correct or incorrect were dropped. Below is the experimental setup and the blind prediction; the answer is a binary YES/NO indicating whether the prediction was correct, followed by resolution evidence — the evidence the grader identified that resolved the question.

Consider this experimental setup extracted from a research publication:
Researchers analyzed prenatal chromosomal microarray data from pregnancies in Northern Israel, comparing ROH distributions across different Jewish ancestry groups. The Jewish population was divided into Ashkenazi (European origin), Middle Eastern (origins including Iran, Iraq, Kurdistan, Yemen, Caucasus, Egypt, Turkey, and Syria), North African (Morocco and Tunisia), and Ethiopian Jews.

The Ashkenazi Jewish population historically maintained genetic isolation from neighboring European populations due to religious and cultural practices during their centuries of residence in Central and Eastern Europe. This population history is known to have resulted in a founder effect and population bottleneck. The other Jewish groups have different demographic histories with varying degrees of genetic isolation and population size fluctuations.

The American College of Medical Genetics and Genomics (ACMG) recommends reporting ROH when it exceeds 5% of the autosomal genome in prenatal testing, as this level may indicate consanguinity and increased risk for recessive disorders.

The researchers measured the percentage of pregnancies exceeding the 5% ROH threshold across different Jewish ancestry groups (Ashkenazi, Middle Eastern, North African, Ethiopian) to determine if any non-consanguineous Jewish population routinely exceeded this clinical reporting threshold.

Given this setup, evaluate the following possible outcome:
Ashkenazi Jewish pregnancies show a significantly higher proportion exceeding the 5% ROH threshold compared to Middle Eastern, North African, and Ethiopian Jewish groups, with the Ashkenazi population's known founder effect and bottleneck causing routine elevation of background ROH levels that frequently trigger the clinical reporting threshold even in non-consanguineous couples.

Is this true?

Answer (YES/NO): NO